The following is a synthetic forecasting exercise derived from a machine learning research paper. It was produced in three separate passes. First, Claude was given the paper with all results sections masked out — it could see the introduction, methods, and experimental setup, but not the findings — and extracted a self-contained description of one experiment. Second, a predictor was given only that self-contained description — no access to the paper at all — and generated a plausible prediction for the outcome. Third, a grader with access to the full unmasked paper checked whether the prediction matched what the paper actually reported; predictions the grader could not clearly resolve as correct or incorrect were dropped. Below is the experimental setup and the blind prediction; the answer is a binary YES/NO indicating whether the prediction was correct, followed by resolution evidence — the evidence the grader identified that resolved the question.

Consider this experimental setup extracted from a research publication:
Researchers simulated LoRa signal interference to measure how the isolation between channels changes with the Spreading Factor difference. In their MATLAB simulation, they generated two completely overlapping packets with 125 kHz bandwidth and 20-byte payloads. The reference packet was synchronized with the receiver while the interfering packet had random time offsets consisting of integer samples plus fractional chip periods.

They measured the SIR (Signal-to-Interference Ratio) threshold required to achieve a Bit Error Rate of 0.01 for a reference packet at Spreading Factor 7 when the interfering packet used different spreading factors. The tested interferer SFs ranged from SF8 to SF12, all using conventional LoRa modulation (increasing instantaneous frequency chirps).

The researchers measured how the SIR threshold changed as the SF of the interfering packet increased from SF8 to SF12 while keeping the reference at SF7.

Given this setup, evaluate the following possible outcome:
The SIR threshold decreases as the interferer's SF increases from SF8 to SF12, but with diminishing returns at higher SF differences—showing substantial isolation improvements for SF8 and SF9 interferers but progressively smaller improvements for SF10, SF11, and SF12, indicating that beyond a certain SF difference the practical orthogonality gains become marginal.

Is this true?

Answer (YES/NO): YES